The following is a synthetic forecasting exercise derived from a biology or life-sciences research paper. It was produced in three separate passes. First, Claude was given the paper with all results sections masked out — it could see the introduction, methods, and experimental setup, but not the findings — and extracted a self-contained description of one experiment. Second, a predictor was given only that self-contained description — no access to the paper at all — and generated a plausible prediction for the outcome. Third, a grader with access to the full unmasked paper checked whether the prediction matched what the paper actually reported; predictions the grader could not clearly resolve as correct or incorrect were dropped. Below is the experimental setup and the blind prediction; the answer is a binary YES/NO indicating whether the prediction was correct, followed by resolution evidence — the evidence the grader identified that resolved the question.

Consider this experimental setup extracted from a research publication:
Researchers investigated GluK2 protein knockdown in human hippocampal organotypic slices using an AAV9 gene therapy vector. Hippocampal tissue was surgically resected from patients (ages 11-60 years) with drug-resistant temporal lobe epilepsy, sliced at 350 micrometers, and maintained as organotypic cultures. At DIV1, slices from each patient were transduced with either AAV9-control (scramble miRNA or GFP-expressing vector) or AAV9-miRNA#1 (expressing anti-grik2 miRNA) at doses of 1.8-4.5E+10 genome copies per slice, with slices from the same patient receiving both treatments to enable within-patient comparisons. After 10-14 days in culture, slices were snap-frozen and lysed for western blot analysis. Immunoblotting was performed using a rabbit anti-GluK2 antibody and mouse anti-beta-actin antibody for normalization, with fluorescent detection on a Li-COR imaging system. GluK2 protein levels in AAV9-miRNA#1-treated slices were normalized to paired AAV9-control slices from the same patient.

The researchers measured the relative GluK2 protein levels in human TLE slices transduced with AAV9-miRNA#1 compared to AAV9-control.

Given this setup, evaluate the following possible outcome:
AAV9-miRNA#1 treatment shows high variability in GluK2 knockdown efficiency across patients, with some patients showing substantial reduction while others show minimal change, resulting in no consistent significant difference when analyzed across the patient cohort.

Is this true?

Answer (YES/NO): NO